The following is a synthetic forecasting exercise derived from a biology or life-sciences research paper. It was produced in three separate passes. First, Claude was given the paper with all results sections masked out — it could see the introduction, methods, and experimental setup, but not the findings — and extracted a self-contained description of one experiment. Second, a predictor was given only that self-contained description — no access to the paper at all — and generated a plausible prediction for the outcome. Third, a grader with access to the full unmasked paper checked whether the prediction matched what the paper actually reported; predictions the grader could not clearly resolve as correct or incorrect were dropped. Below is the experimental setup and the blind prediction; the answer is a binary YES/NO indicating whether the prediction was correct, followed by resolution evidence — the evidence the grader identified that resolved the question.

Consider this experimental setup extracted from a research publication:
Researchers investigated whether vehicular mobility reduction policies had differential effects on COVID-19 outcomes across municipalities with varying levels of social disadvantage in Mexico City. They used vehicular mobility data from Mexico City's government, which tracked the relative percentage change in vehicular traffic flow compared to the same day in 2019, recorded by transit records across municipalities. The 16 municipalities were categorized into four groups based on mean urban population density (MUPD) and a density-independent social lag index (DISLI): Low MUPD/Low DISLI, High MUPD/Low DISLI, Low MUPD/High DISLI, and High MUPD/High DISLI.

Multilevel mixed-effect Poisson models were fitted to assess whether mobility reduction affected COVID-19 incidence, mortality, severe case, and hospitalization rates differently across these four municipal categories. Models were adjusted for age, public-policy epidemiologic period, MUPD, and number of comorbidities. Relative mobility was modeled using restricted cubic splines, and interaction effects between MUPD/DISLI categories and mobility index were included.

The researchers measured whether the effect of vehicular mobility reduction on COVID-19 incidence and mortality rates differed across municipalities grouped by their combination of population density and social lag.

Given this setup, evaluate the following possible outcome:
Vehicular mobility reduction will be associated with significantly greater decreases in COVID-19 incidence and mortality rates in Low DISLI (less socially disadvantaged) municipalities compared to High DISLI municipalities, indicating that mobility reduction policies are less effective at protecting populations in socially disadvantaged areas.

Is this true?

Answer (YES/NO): YES